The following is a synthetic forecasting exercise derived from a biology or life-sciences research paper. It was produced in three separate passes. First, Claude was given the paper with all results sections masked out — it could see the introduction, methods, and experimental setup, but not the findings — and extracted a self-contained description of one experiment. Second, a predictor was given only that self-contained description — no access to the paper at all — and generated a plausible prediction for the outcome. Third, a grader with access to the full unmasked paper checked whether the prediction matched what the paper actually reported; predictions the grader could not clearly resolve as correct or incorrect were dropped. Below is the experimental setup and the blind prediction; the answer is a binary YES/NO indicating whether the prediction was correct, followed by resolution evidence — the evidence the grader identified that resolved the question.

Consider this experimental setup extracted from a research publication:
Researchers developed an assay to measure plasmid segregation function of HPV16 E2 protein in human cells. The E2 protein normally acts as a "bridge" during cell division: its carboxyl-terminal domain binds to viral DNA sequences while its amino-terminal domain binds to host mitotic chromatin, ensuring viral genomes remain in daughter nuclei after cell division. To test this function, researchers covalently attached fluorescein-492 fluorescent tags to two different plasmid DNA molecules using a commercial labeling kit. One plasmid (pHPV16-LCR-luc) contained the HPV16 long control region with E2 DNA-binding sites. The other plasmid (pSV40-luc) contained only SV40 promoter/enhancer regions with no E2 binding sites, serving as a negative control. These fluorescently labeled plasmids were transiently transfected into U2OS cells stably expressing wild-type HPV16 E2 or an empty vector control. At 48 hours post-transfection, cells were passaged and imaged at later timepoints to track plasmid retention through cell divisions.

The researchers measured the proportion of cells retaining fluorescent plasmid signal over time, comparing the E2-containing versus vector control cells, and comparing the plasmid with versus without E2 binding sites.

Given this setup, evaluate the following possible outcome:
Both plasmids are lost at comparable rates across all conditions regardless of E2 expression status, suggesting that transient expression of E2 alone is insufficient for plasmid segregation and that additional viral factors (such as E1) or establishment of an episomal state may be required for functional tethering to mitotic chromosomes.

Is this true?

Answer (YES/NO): NO